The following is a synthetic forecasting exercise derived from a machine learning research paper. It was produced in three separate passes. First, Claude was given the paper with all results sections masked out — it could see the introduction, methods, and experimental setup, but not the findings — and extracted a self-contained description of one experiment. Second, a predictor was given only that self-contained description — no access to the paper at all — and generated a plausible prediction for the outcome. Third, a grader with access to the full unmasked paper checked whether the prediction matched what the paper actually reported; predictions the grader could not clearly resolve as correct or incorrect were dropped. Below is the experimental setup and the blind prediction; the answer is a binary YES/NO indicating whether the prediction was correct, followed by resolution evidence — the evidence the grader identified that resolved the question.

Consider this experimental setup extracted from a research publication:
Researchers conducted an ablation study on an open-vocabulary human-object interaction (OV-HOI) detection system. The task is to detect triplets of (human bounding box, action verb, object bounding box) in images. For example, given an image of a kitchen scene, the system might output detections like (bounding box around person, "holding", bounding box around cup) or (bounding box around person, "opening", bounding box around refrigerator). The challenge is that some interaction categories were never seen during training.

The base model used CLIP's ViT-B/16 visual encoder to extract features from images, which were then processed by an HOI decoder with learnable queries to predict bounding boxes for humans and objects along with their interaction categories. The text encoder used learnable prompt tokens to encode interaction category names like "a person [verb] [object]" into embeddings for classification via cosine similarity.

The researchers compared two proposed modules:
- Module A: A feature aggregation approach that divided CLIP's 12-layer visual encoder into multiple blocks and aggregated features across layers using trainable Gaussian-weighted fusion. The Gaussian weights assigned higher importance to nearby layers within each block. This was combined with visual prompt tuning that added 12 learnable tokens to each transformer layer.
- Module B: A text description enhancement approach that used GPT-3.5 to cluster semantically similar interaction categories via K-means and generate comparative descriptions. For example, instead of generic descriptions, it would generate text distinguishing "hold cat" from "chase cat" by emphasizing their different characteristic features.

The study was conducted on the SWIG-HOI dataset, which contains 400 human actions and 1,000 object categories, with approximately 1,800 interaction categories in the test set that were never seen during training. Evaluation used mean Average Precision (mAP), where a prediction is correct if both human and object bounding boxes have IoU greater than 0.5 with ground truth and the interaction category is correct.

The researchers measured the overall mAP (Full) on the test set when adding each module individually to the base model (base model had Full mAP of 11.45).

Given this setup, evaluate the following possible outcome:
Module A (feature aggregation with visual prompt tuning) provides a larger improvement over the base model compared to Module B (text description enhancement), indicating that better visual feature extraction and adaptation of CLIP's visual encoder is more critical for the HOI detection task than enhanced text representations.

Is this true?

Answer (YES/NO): YES